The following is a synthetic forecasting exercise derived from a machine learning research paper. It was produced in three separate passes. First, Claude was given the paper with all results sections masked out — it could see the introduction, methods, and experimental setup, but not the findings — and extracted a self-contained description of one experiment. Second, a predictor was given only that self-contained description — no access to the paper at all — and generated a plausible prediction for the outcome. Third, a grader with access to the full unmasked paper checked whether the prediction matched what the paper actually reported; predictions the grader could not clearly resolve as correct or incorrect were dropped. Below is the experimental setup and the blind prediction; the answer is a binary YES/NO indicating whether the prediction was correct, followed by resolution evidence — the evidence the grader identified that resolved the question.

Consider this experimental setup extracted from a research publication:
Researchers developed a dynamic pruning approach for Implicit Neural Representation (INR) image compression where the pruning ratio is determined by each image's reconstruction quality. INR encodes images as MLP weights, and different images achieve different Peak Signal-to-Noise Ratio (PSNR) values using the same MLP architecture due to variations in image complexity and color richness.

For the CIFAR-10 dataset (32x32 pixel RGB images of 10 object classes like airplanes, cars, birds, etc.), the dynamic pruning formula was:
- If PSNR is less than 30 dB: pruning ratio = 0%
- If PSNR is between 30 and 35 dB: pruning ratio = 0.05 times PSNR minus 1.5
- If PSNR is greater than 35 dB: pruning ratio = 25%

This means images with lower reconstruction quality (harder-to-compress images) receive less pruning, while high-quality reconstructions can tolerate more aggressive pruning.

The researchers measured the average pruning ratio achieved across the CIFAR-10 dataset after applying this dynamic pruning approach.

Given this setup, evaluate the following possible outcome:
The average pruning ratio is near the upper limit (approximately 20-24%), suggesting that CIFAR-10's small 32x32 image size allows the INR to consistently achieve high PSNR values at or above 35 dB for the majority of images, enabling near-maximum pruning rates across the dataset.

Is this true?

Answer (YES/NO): NO